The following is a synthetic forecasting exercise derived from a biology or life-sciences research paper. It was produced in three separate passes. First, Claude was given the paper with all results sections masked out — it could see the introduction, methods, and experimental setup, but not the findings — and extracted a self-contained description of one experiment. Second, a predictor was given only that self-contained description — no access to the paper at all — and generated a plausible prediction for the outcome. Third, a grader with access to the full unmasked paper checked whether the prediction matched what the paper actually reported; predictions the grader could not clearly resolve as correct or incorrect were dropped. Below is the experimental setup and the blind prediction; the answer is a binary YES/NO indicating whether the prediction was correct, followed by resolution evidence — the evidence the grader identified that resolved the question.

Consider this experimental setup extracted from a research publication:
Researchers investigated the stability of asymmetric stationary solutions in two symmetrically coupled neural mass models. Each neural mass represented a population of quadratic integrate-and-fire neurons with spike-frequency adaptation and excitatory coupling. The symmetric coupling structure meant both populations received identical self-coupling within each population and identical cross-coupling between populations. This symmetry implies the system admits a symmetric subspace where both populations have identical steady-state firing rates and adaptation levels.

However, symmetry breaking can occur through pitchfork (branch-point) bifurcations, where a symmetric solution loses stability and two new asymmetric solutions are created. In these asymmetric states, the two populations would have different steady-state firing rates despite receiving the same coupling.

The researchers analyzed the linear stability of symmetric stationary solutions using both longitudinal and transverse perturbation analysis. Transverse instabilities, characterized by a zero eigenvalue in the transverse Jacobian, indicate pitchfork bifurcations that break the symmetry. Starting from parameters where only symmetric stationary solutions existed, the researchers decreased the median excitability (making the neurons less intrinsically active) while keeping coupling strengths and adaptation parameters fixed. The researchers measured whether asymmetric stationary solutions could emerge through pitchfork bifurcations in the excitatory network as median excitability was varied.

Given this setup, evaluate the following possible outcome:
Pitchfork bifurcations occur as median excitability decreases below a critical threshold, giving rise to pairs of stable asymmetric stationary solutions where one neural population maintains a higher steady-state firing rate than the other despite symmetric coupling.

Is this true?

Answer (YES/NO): NO